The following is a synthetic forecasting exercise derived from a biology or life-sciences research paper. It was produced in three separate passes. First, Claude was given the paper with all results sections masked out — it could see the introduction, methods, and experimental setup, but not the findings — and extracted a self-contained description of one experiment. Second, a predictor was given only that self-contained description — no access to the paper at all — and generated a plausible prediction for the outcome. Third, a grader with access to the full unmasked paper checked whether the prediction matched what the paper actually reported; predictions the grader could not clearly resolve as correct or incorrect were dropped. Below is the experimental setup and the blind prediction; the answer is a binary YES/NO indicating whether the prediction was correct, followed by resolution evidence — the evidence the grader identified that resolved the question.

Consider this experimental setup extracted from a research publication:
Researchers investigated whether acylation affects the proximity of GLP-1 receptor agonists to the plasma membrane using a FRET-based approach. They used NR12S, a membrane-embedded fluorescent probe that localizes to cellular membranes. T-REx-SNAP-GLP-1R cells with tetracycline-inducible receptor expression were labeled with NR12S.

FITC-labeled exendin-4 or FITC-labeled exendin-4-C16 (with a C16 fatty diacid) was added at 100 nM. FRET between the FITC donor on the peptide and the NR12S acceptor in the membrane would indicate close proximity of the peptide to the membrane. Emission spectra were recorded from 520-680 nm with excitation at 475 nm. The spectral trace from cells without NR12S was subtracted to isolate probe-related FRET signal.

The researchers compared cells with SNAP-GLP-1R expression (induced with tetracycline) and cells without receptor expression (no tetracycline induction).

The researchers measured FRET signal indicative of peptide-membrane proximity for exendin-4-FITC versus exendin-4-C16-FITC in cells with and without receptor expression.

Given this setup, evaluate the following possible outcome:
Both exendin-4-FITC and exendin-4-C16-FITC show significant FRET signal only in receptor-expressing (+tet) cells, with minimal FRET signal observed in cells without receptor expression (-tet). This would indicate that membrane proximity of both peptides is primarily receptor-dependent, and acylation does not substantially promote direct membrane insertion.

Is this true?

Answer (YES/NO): NO